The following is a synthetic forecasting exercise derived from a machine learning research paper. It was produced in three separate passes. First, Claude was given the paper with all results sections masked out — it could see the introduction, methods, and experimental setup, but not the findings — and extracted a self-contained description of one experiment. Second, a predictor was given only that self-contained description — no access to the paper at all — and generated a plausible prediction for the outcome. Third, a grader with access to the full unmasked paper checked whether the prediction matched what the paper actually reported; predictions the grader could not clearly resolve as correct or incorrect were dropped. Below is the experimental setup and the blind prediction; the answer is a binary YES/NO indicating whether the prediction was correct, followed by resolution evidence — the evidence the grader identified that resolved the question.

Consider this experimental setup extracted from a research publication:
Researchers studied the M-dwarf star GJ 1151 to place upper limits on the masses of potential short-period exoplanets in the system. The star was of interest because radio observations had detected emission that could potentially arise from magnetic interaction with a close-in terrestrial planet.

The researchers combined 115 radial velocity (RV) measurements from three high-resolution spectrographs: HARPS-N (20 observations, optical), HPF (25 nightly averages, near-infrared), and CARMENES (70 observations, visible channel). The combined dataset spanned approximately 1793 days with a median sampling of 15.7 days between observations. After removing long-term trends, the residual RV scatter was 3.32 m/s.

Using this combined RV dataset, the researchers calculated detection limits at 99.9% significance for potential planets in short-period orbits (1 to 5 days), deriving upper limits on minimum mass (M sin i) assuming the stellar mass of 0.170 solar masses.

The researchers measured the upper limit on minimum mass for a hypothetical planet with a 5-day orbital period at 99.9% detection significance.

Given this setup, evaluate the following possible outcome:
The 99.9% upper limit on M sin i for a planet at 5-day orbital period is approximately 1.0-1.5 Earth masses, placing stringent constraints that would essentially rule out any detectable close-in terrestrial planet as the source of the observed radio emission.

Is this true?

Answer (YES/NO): YES